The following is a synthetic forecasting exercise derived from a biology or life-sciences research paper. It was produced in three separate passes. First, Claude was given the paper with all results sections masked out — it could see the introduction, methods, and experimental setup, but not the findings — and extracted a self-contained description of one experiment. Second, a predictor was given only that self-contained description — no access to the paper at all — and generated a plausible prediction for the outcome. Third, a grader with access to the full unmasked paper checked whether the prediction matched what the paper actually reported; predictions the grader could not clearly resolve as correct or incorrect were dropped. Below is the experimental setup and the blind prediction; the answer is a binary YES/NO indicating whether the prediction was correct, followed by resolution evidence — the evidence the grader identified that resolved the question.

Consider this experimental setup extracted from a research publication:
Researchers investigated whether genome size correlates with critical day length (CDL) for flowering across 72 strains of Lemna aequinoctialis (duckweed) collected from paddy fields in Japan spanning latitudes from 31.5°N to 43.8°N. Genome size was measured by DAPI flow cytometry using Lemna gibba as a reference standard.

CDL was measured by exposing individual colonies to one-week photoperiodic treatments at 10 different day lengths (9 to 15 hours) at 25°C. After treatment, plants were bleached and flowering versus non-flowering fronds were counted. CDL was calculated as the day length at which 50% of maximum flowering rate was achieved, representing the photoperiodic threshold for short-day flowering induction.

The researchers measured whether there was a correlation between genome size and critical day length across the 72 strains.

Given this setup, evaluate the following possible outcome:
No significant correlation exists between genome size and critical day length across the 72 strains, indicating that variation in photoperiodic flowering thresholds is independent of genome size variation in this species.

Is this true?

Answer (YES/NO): YES